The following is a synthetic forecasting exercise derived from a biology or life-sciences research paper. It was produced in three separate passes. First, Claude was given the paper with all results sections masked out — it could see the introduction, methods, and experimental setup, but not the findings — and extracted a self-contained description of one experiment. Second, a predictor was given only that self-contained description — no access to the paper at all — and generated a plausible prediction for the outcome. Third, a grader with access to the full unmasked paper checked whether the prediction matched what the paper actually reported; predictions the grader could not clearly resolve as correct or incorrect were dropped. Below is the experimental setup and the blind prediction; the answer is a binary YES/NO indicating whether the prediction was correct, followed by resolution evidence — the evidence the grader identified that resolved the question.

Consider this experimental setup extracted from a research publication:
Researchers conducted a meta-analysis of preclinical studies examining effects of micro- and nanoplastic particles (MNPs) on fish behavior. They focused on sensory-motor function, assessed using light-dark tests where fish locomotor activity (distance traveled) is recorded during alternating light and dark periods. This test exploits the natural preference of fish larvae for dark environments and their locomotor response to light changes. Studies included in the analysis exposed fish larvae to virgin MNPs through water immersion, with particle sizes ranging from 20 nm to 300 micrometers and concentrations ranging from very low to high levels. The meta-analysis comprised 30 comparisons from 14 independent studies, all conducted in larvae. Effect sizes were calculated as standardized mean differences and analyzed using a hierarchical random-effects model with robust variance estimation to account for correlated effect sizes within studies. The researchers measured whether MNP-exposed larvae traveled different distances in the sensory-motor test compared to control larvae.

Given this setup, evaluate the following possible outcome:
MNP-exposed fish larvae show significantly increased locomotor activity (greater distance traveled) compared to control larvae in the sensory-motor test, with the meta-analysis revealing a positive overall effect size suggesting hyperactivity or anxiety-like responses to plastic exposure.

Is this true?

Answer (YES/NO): NO